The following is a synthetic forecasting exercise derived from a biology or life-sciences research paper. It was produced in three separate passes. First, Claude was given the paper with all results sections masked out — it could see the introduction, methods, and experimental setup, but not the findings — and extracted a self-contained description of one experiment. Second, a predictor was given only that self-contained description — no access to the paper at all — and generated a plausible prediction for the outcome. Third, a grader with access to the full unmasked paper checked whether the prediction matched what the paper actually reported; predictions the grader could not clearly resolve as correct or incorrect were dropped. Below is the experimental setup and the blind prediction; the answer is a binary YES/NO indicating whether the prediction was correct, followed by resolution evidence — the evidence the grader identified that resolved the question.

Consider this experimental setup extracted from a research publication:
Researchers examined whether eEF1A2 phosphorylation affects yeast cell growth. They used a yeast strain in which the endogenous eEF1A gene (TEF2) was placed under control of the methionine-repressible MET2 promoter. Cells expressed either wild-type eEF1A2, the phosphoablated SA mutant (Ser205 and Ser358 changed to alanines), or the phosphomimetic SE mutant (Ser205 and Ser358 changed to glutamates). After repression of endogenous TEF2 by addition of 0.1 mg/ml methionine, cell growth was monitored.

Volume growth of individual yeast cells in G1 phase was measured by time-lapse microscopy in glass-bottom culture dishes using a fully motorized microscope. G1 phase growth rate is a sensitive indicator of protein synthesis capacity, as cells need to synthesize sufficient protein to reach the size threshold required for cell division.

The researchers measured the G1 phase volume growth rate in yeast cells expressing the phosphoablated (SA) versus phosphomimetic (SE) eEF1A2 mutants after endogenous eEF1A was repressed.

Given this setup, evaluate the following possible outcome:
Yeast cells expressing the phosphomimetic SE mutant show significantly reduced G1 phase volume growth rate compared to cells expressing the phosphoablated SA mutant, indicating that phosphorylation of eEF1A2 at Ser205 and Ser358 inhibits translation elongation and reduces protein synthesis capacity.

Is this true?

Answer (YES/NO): YES